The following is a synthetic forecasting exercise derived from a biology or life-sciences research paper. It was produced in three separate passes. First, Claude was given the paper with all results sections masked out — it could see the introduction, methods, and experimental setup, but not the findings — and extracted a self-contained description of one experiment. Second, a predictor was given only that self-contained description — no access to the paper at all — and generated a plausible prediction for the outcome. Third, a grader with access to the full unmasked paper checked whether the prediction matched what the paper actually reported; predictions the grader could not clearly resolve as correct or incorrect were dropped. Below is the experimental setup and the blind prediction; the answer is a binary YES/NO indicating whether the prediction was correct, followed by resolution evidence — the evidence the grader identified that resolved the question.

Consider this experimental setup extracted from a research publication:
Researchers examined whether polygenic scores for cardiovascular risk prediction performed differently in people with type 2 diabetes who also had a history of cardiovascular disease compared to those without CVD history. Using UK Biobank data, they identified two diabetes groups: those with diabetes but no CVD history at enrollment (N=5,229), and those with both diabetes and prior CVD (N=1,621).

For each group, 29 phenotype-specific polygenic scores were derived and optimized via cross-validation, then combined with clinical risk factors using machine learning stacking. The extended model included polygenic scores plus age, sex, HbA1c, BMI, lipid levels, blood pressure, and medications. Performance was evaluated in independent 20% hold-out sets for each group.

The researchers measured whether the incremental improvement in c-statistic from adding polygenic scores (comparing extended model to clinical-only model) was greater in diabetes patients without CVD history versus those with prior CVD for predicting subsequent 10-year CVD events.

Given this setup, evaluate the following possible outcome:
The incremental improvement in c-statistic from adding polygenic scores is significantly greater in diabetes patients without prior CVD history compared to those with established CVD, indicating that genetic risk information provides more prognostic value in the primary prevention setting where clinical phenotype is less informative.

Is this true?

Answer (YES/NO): YES